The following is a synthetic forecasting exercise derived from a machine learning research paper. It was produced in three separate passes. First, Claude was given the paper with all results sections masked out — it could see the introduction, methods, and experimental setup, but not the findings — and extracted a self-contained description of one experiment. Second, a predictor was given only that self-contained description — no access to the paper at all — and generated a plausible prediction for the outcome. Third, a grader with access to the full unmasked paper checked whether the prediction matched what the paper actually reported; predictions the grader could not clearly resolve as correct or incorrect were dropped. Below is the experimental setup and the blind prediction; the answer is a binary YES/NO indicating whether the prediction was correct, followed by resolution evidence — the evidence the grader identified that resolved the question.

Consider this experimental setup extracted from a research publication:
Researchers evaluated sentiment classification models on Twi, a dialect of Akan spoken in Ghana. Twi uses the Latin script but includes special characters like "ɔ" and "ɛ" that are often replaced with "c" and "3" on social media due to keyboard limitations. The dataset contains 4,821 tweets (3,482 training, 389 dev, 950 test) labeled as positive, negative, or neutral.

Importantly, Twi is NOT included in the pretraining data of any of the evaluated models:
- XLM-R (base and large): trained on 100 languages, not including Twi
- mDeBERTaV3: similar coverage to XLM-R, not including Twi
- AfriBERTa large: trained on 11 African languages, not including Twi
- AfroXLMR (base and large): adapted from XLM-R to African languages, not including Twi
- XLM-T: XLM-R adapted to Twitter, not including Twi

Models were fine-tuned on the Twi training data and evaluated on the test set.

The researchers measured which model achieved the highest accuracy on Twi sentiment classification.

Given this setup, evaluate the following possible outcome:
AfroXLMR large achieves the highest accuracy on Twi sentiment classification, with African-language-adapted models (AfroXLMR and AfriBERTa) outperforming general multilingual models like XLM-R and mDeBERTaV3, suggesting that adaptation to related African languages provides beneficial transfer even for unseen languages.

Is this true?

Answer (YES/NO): NO